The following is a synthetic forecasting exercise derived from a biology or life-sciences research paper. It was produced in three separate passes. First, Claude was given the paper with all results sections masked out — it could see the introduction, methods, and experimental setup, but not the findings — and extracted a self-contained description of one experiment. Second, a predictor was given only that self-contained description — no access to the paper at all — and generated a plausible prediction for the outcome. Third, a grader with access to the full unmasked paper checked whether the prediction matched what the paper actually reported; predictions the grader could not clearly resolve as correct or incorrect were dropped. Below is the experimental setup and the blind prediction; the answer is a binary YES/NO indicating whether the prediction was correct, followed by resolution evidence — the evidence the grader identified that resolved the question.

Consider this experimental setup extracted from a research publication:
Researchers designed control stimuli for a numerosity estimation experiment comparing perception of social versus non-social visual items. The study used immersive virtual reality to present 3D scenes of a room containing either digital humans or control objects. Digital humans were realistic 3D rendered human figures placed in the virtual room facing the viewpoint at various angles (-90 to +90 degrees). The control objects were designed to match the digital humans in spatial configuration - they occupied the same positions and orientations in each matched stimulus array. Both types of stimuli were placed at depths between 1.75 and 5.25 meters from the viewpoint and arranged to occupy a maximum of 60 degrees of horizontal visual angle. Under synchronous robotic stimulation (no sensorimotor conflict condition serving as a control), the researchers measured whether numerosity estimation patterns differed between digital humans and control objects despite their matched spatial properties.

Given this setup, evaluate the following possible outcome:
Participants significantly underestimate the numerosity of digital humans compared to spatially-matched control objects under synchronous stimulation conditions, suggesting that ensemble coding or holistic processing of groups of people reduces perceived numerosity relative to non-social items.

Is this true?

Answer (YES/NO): NO